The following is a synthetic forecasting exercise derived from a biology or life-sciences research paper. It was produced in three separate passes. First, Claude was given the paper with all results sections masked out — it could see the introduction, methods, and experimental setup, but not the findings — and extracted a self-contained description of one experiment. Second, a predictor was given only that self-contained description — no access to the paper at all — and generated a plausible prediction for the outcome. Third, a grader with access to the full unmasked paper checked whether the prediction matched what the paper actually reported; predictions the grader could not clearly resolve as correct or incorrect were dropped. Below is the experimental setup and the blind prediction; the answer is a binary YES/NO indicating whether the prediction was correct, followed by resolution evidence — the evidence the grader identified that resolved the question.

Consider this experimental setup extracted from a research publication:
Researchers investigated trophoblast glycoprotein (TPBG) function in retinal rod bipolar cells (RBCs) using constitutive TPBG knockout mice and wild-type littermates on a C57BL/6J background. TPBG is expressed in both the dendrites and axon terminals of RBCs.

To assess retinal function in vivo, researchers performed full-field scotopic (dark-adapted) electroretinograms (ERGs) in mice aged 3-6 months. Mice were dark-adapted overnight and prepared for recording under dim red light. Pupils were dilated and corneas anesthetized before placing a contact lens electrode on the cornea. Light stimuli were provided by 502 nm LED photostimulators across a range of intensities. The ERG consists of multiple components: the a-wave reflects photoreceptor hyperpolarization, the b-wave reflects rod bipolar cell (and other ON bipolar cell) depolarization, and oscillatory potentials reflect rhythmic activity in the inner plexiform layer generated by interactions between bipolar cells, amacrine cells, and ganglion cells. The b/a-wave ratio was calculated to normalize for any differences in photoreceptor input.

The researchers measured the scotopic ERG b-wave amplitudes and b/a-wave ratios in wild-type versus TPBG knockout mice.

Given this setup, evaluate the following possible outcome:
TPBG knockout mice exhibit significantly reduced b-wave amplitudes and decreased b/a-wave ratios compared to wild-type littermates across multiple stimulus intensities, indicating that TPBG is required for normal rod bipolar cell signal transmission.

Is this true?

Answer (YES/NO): NO